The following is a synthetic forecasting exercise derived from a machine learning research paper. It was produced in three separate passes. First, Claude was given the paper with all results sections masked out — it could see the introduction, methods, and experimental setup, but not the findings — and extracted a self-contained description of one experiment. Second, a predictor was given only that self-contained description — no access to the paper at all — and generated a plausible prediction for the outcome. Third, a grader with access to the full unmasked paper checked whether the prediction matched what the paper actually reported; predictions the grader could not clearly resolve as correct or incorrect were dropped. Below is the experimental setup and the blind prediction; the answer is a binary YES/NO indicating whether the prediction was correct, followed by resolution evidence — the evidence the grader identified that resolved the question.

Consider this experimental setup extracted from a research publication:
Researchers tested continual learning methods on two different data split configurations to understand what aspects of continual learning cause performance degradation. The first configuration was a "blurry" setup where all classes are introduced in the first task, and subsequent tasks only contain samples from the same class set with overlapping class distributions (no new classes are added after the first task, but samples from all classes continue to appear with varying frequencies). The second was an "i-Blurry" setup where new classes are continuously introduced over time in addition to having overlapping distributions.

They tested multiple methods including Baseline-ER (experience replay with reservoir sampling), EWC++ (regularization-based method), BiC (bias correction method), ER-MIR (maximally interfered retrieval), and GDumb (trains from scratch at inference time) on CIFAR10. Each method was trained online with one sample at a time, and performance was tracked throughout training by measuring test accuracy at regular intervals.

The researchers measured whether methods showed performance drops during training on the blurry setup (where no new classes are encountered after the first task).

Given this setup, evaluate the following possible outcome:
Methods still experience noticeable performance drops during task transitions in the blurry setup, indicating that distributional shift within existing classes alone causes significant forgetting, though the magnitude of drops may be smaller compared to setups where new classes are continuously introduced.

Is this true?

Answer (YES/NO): NO